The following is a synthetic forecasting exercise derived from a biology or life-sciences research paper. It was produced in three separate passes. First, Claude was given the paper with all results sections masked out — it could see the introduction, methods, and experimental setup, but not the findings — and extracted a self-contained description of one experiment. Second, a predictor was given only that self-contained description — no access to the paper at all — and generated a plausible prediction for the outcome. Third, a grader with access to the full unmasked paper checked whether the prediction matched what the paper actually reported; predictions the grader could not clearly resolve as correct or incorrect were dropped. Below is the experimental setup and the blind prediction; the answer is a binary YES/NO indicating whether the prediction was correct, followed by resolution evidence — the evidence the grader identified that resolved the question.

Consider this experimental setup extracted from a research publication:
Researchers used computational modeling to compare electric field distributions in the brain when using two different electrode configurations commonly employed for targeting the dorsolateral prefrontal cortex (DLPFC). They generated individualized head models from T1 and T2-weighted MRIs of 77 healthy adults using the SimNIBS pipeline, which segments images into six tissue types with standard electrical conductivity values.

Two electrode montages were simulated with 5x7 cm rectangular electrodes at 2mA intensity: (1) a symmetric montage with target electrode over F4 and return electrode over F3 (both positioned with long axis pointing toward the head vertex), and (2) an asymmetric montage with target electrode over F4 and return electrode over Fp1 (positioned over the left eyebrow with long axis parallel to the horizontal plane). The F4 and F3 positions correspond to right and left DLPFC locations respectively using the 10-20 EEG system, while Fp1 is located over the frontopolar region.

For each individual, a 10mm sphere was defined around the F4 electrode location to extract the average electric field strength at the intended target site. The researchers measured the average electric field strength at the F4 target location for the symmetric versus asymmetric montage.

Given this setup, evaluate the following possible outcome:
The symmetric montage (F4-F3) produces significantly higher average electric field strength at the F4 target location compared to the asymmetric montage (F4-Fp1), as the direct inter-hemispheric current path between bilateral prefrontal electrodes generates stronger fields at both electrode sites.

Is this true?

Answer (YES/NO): YES